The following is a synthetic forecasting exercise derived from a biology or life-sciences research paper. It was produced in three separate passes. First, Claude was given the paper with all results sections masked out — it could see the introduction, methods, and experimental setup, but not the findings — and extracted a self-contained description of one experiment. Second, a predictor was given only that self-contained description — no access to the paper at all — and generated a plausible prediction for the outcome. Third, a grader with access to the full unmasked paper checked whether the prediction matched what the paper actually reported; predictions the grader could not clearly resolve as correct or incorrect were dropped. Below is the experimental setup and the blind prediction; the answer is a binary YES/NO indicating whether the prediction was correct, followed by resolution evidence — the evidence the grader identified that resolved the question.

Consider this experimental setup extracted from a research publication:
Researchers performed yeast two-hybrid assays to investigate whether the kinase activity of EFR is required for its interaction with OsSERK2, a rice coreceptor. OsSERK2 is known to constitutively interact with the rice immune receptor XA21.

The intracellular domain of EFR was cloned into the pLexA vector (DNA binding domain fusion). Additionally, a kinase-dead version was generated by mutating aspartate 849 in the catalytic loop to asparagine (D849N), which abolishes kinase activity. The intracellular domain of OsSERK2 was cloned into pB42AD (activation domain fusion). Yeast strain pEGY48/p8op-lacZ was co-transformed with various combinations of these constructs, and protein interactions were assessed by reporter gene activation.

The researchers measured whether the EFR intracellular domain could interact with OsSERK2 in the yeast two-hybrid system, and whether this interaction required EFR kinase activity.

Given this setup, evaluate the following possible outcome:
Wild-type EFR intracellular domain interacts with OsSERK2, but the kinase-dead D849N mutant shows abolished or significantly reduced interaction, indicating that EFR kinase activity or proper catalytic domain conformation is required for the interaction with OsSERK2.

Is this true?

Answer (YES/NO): NO